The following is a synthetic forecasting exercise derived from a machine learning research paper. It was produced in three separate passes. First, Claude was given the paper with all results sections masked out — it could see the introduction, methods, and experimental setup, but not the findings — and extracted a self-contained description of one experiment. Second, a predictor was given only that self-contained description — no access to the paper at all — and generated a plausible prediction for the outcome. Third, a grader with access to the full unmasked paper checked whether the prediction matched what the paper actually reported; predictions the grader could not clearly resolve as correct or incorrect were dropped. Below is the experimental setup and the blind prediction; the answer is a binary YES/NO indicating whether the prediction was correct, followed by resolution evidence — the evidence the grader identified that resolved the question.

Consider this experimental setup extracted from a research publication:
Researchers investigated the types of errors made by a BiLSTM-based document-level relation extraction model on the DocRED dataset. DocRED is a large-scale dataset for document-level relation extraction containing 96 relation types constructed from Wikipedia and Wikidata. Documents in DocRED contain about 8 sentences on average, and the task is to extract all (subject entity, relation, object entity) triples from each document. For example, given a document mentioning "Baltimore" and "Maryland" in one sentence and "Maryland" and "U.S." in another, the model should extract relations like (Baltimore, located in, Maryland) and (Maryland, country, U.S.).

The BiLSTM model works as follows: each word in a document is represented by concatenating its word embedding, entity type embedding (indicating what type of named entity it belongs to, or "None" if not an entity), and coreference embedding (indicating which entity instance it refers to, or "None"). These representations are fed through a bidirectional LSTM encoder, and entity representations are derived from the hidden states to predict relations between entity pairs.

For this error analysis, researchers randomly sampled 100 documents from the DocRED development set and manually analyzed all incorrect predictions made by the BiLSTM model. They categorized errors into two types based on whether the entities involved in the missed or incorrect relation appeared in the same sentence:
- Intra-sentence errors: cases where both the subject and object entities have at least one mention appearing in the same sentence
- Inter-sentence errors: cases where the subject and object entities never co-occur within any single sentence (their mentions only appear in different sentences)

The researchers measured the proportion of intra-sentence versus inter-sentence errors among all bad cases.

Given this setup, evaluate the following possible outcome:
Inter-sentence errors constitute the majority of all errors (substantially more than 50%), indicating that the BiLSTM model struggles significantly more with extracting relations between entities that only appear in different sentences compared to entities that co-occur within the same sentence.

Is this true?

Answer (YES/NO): NO